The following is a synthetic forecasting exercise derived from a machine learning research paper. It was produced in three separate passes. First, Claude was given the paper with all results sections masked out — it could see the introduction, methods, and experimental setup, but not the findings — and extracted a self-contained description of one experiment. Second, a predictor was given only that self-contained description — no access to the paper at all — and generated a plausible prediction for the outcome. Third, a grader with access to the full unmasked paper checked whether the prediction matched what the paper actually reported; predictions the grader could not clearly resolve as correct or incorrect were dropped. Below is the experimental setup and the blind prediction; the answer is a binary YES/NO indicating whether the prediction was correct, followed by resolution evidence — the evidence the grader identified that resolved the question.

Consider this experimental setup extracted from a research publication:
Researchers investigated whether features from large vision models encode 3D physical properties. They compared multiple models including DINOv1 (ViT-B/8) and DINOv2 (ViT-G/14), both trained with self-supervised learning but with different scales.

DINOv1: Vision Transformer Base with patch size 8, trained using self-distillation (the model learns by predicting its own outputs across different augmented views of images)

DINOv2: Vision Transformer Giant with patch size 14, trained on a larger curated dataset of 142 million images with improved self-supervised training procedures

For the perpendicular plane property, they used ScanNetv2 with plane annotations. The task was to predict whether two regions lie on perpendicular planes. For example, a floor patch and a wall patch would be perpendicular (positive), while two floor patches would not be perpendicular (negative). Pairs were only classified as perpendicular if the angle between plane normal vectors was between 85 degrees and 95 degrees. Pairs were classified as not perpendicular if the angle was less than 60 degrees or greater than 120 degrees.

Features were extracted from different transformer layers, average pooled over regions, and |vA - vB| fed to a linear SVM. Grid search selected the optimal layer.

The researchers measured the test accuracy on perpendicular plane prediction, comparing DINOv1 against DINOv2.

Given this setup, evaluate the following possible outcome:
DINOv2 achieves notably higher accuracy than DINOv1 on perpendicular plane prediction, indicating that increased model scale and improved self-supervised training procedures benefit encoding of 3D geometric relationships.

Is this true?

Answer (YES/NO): YES